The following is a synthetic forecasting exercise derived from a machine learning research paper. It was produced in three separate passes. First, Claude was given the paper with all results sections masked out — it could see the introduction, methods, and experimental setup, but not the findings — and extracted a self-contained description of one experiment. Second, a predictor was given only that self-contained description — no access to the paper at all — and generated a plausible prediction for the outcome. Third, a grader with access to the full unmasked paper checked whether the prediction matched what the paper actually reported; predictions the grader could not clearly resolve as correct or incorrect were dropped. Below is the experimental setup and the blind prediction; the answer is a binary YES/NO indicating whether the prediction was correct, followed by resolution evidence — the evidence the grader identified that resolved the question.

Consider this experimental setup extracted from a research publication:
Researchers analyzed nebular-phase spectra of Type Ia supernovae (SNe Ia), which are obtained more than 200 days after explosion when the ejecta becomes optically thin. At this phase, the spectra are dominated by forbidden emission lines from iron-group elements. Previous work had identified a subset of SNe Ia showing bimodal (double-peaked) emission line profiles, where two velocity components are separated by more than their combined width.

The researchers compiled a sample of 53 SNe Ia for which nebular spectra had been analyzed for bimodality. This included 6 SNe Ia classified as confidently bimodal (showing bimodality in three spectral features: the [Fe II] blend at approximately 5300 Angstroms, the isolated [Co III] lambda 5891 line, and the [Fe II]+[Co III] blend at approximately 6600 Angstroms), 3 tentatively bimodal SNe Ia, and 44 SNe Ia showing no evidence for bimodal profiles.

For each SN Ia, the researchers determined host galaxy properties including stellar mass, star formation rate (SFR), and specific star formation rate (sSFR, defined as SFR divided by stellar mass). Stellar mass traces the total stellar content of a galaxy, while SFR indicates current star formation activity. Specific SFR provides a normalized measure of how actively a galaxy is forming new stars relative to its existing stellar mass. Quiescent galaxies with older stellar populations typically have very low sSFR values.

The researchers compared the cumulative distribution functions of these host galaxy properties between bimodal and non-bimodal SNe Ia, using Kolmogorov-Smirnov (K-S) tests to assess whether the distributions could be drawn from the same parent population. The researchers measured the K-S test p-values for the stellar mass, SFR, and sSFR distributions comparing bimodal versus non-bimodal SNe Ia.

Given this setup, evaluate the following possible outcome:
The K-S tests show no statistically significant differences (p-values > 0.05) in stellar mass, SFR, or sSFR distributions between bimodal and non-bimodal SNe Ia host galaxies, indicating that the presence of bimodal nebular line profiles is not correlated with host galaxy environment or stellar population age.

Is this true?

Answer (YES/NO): NO